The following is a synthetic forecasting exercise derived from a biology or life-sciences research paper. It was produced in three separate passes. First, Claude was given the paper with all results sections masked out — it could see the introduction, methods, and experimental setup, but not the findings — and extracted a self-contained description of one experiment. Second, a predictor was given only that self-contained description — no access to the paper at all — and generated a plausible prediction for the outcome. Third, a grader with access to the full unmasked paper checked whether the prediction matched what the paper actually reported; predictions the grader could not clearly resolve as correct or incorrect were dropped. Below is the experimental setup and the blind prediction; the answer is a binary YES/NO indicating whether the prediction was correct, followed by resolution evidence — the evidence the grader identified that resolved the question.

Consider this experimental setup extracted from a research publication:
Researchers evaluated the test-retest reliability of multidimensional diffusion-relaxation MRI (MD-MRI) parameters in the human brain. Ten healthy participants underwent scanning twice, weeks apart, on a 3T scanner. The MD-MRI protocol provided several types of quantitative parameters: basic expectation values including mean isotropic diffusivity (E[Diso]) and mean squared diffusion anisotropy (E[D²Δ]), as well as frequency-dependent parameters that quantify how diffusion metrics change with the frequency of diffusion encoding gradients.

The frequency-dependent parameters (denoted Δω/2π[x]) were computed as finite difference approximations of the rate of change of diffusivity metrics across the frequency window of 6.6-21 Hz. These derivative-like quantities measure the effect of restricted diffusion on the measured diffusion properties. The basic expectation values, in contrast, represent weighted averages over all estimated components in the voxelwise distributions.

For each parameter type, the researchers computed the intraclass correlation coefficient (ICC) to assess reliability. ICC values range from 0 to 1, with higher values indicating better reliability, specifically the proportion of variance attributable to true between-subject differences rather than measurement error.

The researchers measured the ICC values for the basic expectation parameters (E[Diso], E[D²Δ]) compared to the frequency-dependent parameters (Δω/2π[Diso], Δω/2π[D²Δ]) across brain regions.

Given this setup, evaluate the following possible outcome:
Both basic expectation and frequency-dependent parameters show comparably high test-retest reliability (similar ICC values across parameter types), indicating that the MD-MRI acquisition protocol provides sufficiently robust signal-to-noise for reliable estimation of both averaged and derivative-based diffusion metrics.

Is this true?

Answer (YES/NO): NO